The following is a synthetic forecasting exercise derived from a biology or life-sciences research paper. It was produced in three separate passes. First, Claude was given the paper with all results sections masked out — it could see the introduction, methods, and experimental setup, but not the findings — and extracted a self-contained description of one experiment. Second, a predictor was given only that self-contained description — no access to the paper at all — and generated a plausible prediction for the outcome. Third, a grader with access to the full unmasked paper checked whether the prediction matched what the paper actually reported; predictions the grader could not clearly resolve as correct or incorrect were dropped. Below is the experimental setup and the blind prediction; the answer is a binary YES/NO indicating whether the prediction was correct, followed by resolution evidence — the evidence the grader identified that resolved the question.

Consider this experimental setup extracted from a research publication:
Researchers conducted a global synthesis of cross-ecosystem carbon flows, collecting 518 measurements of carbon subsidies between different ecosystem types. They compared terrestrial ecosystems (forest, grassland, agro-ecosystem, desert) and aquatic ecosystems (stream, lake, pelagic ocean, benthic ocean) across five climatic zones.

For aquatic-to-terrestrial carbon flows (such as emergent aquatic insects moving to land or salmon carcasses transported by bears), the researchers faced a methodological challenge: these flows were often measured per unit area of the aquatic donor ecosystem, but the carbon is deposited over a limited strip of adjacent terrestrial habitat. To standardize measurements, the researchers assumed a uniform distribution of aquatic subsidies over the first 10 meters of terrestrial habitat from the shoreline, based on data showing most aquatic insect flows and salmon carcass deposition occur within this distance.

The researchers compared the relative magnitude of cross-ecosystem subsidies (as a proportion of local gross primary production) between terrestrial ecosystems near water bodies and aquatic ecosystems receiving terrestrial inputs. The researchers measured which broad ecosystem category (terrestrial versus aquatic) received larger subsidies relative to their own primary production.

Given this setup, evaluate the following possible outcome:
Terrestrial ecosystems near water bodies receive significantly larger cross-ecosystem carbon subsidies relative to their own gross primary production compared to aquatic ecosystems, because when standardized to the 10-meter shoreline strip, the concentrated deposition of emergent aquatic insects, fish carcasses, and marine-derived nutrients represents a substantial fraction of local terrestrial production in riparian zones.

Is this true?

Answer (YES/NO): NO